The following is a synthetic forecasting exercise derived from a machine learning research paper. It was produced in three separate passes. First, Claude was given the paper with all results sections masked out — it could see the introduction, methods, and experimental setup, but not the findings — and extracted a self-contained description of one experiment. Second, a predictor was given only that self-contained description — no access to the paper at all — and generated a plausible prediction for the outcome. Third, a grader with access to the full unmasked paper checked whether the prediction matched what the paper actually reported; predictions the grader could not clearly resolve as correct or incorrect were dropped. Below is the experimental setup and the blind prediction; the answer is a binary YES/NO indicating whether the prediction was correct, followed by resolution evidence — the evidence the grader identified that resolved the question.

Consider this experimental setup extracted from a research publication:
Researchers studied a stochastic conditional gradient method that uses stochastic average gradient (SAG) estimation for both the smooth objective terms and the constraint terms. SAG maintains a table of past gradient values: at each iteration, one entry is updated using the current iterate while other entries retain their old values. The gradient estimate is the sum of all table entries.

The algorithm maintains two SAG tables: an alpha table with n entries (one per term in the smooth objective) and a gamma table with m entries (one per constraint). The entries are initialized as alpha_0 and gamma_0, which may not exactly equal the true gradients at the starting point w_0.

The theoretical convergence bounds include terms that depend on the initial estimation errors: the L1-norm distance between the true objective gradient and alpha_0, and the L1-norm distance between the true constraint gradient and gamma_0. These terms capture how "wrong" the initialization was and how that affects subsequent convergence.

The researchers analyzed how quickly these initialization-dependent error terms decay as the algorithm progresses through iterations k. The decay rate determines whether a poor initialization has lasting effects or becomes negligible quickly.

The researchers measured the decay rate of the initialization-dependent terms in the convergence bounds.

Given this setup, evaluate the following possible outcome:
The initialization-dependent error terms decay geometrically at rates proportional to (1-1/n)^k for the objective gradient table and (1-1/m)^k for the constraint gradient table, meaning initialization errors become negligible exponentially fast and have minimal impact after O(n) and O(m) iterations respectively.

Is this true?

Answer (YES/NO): YES